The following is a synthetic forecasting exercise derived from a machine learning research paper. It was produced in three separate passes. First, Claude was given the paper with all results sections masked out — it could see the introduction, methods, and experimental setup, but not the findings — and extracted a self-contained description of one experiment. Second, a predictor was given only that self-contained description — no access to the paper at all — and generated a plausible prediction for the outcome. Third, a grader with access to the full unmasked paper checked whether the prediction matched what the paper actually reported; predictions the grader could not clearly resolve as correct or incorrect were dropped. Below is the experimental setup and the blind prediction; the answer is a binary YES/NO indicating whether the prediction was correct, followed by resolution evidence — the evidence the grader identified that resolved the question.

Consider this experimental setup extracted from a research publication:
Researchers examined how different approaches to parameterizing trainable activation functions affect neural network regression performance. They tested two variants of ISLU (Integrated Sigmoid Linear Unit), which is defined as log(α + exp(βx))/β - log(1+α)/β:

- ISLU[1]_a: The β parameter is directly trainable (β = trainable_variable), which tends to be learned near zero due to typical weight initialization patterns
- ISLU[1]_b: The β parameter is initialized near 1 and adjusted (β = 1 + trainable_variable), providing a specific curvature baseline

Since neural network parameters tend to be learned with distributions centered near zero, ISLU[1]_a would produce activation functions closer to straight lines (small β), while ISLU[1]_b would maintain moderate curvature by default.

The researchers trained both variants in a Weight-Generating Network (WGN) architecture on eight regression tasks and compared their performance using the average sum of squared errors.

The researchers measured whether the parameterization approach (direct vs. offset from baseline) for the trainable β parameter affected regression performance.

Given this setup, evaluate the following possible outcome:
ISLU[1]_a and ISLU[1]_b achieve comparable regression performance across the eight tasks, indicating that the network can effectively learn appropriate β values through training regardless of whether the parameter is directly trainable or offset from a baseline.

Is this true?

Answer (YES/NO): NO